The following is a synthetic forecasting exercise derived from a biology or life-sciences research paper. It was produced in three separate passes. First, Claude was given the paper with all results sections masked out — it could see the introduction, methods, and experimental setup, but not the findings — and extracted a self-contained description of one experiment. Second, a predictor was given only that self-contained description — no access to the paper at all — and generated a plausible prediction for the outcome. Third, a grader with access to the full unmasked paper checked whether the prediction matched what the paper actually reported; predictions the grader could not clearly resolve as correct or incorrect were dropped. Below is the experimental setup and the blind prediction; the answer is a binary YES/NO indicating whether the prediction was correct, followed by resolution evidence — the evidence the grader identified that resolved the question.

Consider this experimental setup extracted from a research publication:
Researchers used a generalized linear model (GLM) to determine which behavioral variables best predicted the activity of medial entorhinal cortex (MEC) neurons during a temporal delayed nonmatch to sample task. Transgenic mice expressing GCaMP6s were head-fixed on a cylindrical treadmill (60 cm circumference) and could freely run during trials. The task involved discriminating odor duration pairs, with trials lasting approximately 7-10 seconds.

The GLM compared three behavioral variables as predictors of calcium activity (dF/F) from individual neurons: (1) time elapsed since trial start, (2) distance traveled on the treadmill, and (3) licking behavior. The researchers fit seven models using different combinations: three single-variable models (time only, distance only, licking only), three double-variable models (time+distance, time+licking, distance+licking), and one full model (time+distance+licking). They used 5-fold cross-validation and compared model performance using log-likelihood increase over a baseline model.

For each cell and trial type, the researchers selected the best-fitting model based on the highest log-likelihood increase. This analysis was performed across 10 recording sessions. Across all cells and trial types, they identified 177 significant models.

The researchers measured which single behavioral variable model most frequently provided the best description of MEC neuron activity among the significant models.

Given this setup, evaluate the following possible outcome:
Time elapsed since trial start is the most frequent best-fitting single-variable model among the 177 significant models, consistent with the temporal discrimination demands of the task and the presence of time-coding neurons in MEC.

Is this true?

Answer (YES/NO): YES